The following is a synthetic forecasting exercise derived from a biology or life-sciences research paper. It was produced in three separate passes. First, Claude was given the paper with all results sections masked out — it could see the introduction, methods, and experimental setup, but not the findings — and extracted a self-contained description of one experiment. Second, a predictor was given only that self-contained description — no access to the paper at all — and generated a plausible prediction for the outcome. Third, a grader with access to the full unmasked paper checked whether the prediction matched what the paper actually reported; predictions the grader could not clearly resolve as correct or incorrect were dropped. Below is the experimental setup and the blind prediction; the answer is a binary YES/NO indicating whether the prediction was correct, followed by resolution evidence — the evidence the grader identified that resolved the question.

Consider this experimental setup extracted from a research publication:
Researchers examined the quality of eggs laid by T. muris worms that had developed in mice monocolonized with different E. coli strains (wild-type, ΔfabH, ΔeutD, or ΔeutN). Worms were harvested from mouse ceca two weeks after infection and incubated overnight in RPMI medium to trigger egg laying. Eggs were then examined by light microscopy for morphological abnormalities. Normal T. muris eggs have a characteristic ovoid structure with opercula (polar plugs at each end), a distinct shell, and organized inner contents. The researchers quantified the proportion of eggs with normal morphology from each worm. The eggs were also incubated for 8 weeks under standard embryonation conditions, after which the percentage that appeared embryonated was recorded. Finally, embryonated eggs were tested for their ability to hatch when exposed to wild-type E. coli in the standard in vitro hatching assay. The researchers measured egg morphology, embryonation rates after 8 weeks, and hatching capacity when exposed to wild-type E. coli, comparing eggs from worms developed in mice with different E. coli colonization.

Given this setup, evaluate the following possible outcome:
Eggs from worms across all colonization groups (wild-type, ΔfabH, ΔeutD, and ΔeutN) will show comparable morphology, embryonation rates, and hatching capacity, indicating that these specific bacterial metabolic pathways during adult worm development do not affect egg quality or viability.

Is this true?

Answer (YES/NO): NO